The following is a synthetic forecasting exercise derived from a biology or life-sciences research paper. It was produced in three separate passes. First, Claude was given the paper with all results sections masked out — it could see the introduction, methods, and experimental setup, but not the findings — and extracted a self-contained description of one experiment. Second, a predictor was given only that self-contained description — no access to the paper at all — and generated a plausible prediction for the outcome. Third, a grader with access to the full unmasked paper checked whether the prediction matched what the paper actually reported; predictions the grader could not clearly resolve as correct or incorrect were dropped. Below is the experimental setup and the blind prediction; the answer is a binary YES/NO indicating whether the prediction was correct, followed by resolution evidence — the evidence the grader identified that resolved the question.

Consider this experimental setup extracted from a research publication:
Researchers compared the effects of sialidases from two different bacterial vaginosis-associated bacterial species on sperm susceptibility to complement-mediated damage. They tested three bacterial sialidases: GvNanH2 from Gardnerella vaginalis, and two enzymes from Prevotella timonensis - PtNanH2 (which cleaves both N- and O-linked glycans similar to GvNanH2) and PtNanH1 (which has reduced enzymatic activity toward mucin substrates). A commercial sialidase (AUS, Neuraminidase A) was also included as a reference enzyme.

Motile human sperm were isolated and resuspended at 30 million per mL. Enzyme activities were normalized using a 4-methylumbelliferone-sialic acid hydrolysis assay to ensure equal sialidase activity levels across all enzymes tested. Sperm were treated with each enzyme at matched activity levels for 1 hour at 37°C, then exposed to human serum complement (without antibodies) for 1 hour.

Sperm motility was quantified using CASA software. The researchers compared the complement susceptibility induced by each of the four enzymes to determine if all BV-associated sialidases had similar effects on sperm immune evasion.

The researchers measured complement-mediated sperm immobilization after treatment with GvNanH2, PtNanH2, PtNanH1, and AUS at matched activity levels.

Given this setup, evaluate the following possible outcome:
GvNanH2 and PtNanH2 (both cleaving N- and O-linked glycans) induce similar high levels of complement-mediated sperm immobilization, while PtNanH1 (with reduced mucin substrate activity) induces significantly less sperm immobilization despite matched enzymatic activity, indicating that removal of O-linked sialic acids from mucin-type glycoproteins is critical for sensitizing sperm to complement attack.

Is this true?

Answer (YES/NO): YES